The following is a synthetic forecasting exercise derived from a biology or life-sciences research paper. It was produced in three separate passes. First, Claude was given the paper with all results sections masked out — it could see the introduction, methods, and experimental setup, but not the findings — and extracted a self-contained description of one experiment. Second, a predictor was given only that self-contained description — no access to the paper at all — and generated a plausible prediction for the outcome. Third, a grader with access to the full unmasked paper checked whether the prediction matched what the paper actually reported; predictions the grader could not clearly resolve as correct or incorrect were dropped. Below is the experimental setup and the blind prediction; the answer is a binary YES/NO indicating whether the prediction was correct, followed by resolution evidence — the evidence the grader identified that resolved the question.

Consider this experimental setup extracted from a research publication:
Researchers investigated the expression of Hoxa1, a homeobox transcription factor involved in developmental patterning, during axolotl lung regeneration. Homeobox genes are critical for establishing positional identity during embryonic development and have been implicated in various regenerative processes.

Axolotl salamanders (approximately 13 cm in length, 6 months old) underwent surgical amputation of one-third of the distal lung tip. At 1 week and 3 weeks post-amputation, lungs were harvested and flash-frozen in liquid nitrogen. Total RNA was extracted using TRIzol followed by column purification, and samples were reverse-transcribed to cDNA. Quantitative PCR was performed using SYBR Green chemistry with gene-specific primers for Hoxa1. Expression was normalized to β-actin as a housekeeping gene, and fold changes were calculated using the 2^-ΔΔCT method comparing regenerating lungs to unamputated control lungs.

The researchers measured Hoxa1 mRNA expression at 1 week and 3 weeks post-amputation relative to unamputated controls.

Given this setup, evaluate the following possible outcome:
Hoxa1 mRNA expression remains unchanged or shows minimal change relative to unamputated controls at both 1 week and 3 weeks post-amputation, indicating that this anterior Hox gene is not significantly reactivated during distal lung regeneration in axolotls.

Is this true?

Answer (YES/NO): NO